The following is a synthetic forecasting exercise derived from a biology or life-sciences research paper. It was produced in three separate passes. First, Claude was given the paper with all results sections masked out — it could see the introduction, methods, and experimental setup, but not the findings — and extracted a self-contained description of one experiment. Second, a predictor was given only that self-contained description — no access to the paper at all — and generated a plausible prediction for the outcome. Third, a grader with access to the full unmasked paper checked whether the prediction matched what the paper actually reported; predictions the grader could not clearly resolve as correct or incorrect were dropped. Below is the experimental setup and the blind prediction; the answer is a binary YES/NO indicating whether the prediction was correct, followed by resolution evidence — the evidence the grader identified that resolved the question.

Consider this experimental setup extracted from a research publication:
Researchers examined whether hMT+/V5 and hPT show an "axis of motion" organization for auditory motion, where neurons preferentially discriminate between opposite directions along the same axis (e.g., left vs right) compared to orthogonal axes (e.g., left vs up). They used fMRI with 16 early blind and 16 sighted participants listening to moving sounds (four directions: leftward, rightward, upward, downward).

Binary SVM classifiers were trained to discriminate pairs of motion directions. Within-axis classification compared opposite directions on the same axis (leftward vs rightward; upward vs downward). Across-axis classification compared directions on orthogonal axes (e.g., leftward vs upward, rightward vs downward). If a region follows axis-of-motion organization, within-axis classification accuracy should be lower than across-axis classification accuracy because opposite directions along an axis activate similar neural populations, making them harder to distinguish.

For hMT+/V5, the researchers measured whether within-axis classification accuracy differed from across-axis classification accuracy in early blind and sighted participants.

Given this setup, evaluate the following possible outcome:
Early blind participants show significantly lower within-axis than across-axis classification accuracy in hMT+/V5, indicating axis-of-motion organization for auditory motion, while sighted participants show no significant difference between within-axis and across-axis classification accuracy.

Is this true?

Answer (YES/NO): NO